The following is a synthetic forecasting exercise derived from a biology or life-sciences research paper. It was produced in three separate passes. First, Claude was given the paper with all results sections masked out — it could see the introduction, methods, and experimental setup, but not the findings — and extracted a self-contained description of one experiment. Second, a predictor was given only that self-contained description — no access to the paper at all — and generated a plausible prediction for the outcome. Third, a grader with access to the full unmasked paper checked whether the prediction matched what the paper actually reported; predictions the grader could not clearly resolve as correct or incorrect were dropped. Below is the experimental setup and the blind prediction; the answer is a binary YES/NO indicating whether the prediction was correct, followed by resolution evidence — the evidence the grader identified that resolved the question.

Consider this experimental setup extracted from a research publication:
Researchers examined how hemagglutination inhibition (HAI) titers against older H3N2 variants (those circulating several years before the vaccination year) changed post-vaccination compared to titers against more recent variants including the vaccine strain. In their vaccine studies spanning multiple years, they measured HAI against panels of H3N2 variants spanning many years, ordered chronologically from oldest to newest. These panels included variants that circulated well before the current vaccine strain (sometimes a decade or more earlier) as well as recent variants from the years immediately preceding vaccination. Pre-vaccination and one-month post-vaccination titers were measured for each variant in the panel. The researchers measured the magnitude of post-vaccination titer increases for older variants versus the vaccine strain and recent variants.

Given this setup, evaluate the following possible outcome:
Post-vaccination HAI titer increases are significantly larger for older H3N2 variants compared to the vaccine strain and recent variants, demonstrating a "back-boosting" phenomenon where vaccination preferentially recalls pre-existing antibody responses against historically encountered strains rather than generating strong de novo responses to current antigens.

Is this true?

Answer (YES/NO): NO